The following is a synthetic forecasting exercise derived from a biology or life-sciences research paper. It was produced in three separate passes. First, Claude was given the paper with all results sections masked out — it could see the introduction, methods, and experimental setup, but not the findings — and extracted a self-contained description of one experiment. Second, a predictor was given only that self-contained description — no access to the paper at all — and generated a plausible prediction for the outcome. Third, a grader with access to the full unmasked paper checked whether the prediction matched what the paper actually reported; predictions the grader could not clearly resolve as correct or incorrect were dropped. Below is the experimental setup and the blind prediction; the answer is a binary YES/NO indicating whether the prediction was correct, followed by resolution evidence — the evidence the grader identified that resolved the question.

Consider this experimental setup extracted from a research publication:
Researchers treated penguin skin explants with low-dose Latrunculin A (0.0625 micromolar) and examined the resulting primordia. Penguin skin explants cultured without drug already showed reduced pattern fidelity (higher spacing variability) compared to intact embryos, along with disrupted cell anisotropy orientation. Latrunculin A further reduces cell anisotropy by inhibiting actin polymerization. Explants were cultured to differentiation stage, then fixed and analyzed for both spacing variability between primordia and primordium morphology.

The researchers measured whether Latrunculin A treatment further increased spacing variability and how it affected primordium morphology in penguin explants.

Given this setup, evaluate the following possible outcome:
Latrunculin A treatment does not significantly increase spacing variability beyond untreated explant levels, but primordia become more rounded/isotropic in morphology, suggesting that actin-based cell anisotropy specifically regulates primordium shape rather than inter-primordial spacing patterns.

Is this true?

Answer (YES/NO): NO